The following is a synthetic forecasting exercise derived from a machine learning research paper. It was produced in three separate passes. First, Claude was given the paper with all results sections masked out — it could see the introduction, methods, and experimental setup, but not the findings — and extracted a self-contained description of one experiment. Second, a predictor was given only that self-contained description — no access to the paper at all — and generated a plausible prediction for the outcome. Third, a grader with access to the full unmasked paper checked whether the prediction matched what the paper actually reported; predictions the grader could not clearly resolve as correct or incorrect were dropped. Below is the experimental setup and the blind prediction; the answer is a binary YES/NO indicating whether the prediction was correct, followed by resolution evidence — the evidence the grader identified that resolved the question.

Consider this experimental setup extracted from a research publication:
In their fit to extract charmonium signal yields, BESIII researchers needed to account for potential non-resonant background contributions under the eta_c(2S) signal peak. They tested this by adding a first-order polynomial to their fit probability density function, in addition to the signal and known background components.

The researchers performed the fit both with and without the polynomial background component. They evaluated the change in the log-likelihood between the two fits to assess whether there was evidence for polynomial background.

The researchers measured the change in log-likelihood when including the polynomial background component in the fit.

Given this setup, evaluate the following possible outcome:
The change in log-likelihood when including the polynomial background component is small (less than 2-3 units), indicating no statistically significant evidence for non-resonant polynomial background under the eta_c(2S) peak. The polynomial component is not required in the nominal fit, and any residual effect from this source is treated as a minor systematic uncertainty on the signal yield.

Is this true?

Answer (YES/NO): YES